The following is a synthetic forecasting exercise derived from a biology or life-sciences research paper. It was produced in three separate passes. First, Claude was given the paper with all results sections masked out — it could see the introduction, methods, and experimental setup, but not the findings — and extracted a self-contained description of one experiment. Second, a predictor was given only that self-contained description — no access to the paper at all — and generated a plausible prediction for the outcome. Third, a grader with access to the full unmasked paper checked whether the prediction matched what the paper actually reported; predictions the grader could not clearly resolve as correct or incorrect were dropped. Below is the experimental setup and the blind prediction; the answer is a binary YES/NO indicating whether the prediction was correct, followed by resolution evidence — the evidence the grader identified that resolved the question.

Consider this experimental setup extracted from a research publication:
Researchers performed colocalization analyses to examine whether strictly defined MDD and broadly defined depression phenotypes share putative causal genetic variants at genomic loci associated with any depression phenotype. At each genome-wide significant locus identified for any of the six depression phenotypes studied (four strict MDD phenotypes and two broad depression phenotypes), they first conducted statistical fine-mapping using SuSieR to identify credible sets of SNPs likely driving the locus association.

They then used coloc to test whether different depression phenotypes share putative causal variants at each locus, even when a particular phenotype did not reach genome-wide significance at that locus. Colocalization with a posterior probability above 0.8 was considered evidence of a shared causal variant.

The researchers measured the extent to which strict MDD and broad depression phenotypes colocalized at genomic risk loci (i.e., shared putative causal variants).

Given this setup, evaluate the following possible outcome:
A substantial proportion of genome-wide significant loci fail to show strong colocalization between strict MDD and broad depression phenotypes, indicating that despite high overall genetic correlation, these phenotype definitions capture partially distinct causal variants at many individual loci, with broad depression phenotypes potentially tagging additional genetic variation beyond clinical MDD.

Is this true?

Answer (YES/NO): YES